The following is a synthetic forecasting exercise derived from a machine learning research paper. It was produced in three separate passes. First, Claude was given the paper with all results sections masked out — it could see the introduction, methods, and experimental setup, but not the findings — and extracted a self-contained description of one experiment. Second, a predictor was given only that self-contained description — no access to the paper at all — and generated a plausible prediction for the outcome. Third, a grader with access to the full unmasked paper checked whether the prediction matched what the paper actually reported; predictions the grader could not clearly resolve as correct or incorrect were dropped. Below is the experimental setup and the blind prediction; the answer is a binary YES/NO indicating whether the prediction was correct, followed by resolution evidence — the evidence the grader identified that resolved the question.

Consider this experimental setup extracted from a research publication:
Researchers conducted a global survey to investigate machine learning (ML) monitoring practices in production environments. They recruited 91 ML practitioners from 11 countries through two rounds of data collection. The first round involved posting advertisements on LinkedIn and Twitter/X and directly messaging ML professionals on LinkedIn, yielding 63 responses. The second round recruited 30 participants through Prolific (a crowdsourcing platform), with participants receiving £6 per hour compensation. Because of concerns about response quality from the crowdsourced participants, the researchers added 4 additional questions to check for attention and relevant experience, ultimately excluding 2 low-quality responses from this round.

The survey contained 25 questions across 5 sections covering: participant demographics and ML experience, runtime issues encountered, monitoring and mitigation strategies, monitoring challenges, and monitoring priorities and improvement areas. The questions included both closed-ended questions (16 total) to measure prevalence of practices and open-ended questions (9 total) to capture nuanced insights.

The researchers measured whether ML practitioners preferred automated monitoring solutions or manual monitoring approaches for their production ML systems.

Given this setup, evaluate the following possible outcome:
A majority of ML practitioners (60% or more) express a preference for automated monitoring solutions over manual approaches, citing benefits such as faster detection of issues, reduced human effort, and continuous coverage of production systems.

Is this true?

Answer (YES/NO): NO